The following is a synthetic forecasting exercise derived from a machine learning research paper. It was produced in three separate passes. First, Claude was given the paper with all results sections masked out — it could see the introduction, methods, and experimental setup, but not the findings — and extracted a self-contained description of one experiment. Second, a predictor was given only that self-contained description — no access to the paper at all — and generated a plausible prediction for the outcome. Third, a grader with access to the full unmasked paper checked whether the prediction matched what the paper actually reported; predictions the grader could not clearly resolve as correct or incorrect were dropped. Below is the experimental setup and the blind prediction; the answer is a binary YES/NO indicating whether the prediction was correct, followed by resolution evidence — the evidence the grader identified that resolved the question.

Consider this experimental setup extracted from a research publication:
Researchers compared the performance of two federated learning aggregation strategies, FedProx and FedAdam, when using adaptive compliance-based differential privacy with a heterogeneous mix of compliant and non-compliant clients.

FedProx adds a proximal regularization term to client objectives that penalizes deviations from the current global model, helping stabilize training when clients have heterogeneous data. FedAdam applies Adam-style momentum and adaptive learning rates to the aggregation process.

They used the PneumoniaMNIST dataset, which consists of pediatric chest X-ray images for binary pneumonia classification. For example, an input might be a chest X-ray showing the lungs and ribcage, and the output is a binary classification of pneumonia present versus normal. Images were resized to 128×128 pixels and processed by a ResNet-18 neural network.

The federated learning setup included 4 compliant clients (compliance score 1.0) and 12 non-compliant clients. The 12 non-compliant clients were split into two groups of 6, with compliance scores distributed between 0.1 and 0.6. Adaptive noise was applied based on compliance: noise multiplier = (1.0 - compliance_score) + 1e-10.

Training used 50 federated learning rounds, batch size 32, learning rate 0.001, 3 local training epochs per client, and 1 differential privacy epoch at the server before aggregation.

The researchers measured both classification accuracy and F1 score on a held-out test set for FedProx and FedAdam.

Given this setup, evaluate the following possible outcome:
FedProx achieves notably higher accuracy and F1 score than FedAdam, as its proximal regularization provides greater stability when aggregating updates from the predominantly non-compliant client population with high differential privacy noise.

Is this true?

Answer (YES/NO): NO